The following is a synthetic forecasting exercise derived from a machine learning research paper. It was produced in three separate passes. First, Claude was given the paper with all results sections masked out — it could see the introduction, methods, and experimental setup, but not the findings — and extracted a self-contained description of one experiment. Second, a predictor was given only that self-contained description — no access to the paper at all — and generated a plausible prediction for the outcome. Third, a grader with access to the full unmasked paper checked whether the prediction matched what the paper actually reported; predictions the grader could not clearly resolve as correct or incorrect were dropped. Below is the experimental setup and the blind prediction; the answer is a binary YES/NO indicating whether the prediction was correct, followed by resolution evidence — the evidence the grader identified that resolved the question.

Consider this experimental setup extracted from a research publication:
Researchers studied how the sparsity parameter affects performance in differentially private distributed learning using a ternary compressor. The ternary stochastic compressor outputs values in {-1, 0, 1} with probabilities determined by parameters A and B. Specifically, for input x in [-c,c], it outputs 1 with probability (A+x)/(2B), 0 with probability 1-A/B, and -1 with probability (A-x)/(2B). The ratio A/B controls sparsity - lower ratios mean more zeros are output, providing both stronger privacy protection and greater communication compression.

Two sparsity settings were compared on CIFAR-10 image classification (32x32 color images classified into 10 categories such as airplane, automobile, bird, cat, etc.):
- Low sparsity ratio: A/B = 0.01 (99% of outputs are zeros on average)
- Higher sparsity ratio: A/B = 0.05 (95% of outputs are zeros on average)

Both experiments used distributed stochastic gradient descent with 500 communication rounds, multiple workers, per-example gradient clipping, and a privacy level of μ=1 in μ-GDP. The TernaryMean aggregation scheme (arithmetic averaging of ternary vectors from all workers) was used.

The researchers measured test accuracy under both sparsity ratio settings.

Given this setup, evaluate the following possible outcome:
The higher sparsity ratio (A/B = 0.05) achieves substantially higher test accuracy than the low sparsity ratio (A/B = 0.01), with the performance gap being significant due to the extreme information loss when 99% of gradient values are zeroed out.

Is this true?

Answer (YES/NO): NO